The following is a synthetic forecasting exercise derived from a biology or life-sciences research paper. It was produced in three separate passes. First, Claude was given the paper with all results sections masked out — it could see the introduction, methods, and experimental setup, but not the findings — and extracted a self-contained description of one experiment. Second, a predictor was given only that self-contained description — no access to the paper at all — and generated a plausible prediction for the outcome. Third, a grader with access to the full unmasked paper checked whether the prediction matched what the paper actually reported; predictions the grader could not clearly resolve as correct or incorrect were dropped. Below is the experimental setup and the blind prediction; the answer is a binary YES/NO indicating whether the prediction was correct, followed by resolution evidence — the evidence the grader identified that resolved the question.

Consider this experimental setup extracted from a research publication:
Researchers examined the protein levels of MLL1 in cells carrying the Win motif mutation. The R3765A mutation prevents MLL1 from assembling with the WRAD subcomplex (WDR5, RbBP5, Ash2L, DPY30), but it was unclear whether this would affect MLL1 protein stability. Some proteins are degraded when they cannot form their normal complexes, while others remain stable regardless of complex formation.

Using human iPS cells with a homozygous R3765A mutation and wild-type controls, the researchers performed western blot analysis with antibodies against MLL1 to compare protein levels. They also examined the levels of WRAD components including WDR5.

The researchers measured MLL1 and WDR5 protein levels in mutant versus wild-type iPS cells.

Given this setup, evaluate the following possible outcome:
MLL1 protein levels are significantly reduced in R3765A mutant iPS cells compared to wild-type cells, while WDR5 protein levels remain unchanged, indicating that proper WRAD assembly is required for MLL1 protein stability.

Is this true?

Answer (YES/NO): NO